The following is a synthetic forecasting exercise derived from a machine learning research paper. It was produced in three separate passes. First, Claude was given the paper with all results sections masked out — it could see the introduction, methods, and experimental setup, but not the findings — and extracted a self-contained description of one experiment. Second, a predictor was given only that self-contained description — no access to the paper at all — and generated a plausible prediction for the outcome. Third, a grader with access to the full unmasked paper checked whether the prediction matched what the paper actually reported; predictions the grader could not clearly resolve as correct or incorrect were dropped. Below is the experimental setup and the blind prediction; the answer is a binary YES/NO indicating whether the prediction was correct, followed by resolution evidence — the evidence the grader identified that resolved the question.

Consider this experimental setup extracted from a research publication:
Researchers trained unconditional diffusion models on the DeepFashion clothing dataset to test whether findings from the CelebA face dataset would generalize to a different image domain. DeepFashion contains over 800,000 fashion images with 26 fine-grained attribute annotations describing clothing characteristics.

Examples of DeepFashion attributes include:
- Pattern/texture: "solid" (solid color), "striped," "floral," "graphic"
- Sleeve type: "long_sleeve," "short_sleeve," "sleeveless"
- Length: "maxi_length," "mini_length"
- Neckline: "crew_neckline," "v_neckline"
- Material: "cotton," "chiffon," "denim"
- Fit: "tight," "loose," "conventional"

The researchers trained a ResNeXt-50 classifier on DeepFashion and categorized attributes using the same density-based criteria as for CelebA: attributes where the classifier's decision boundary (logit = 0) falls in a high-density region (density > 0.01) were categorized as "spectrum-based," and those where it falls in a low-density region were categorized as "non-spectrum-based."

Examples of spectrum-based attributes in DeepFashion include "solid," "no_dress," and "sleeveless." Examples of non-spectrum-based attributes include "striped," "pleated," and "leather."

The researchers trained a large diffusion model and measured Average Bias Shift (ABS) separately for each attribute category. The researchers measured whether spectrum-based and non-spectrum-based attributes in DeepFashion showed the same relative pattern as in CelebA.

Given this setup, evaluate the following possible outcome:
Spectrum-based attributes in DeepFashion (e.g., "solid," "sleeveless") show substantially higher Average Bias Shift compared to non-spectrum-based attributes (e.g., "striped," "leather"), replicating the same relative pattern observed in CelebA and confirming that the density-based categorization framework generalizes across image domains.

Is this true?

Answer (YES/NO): YES